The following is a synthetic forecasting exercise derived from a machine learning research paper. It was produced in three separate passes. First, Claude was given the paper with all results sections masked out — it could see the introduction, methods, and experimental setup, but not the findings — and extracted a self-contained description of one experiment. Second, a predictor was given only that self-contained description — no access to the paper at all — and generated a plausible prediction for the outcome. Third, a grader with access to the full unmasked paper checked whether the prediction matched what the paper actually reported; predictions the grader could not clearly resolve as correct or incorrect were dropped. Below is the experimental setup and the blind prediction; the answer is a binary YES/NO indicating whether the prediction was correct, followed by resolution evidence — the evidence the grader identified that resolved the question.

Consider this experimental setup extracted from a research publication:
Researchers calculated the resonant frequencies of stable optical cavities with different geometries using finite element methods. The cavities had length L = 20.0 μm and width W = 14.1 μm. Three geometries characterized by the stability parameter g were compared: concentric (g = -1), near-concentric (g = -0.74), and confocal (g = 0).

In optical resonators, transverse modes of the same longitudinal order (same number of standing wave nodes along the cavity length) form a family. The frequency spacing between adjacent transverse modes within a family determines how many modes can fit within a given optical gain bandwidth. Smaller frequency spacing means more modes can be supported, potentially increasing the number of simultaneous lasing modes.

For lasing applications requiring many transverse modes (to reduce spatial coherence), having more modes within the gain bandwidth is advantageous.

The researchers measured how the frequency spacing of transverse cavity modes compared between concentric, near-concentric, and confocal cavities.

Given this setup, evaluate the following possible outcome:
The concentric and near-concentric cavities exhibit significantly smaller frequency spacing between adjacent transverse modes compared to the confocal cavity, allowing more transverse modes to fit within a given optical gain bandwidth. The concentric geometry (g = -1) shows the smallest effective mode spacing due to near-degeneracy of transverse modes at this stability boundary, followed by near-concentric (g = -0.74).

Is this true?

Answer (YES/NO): NO